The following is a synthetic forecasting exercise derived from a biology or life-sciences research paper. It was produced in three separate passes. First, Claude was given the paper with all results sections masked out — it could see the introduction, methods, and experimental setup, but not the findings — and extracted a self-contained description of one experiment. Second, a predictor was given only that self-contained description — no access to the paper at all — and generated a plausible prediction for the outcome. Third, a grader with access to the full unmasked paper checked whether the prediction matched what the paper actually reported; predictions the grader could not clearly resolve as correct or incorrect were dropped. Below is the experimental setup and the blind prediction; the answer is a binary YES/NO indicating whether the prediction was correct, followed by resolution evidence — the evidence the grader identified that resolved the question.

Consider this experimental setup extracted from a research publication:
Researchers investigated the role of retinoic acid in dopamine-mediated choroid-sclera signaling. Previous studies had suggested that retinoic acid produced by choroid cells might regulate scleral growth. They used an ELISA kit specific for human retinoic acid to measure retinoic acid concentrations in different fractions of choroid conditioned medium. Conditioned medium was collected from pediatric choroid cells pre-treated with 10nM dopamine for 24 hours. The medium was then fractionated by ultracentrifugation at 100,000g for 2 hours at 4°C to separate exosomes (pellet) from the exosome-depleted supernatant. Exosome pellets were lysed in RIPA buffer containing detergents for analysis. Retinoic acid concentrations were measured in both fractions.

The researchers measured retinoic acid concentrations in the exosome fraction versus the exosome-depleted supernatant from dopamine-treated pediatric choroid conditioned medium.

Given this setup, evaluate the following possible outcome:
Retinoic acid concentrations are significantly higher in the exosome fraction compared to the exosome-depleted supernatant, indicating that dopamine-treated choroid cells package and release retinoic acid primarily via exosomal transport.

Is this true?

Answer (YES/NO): YES